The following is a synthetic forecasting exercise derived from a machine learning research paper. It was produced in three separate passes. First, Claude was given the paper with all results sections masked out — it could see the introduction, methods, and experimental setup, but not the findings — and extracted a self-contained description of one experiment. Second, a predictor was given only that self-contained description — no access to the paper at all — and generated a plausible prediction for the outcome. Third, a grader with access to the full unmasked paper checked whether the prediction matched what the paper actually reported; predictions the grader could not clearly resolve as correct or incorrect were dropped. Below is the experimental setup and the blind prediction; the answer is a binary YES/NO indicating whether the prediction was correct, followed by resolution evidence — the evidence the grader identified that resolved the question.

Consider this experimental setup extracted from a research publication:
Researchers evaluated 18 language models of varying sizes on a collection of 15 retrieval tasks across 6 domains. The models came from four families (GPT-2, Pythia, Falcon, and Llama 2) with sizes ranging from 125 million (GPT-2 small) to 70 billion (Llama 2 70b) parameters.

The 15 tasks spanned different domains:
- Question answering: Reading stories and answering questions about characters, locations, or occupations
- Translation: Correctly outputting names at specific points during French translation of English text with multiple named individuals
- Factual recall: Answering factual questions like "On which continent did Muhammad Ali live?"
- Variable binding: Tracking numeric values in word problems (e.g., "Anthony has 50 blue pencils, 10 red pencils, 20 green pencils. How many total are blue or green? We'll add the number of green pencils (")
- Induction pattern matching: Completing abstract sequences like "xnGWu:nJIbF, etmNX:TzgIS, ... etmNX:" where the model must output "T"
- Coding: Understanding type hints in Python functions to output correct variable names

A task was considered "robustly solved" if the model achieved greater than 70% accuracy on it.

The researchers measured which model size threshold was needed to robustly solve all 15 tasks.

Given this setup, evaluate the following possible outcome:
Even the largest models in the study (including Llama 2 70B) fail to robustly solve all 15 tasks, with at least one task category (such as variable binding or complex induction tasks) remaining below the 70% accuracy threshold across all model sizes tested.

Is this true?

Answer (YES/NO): NO